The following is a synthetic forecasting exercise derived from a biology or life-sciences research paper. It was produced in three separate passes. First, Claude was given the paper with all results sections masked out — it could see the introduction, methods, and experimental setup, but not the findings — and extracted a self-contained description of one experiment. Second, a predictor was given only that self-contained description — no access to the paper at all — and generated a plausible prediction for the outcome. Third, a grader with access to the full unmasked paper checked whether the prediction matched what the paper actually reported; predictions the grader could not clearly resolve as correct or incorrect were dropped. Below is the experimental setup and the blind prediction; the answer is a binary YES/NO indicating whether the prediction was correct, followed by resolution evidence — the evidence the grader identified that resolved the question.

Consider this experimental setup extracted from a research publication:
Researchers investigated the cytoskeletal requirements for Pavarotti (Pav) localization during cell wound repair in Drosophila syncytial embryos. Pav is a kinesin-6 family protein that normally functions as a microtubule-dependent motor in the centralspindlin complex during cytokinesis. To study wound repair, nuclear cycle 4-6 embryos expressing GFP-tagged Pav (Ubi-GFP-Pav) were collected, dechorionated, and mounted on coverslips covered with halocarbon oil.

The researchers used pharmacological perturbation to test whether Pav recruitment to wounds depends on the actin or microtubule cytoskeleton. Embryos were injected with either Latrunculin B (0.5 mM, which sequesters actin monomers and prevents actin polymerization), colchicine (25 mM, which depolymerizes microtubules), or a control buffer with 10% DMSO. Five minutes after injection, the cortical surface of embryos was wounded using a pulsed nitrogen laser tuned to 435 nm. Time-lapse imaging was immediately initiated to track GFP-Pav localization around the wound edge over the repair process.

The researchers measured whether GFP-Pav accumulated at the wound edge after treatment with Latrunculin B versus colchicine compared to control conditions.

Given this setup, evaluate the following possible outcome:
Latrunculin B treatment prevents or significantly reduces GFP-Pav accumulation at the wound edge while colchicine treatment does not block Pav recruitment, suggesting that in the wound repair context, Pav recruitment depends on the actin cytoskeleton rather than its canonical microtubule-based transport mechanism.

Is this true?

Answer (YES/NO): YES